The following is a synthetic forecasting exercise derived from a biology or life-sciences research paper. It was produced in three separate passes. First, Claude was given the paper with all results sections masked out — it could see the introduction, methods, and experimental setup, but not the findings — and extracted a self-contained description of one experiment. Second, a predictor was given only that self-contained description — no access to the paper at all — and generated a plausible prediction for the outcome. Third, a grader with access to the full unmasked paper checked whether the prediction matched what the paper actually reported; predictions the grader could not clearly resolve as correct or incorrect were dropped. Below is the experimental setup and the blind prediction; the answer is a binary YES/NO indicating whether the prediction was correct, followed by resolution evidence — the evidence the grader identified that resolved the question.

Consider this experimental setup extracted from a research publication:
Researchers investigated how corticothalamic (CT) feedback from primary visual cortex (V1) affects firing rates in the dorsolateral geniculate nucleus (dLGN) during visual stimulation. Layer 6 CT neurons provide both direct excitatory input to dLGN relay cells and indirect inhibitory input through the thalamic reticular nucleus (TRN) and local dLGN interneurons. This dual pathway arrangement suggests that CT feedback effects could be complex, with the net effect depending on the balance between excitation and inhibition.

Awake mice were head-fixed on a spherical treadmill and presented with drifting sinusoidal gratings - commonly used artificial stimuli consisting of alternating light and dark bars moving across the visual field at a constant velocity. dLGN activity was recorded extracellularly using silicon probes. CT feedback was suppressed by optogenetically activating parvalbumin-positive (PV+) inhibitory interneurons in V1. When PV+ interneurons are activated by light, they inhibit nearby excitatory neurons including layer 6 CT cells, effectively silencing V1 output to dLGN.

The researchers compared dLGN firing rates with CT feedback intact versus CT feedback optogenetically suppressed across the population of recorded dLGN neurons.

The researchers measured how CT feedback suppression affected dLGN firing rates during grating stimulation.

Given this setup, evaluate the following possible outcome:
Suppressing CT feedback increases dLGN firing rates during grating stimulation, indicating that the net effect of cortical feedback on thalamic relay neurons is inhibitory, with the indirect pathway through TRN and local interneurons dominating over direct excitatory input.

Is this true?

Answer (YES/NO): NO